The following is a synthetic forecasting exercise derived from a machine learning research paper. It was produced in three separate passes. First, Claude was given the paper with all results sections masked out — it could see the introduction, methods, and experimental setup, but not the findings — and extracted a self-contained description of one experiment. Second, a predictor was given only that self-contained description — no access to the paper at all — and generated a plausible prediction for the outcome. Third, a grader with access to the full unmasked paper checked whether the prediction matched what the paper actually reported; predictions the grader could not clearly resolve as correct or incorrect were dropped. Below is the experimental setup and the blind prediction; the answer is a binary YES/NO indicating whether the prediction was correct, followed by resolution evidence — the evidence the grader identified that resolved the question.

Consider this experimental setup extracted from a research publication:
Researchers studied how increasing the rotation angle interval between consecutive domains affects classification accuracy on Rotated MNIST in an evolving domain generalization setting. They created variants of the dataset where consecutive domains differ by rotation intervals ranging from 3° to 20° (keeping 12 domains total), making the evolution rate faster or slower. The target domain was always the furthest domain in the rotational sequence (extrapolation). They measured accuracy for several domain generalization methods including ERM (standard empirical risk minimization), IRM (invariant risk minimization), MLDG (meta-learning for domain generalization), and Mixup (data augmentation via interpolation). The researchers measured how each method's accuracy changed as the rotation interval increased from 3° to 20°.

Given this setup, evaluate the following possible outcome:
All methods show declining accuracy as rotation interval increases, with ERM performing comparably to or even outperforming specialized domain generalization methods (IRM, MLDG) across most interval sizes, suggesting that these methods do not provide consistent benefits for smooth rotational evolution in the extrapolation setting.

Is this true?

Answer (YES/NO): NO